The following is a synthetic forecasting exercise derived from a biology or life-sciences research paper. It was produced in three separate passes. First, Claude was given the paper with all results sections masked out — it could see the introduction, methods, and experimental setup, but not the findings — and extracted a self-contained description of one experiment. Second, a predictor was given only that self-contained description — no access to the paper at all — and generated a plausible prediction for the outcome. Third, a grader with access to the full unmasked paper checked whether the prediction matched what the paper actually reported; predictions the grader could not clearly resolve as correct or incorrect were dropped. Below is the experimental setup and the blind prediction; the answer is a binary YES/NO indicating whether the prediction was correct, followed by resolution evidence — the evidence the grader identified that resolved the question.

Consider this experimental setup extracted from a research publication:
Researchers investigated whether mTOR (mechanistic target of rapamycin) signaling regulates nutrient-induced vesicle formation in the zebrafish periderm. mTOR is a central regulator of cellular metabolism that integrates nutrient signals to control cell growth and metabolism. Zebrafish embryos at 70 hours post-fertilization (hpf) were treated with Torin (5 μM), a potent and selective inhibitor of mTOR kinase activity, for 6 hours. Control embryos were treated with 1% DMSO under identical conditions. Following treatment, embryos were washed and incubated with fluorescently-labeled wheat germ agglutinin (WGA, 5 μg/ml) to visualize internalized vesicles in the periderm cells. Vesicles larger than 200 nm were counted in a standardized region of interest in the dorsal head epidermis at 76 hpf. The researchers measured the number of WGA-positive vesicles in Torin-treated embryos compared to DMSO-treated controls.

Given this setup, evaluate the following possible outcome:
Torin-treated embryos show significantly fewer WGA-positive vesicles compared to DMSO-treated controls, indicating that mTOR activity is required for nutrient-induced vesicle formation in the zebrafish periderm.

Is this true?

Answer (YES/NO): YES